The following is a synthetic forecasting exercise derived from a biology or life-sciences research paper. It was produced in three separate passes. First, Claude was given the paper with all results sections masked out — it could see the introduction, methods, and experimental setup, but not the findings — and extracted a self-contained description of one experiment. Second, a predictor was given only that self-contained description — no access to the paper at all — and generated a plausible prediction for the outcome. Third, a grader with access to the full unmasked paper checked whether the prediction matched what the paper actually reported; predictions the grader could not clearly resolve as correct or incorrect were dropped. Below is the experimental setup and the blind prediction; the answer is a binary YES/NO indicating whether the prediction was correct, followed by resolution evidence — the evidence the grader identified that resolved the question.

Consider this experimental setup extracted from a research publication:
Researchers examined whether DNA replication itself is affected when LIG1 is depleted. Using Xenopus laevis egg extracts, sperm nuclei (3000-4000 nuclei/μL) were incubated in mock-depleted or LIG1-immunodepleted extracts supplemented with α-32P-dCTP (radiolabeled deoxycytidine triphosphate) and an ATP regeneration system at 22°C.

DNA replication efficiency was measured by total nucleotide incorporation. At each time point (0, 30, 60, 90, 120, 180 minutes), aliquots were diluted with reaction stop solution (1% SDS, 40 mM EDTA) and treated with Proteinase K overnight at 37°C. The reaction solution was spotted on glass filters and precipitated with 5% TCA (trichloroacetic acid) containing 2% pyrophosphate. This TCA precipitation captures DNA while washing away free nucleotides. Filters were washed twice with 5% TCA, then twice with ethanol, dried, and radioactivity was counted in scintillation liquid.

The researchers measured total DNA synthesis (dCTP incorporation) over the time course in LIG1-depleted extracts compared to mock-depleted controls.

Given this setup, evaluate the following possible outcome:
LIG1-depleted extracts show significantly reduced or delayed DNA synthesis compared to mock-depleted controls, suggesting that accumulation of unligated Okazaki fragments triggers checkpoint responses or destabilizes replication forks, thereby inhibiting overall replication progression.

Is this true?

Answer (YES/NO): NO